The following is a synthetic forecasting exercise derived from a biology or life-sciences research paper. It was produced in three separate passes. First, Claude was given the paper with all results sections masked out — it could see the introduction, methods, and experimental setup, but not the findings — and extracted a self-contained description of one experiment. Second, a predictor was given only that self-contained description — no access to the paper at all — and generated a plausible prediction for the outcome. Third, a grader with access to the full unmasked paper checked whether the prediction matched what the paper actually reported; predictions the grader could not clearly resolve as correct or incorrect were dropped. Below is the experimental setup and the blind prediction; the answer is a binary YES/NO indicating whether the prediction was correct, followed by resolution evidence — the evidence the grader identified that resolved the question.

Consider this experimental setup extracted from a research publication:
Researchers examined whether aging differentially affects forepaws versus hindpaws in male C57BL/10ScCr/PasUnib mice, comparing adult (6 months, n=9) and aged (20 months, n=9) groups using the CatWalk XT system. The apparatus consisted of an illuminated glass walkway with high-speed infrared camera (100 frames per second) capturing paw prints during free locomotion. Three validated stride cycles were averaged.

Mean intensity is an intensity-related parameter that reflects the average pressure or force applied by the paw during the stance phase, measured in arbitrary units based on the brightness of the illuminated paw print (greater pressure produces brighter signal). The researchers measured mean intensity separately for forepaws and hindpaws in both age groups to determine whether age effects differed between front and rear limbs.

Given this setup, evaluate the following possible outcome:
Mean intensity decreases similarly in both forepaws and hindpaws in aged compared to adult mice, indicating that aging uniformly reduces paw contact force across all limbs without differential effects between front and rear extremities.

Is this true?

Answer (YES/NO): YES